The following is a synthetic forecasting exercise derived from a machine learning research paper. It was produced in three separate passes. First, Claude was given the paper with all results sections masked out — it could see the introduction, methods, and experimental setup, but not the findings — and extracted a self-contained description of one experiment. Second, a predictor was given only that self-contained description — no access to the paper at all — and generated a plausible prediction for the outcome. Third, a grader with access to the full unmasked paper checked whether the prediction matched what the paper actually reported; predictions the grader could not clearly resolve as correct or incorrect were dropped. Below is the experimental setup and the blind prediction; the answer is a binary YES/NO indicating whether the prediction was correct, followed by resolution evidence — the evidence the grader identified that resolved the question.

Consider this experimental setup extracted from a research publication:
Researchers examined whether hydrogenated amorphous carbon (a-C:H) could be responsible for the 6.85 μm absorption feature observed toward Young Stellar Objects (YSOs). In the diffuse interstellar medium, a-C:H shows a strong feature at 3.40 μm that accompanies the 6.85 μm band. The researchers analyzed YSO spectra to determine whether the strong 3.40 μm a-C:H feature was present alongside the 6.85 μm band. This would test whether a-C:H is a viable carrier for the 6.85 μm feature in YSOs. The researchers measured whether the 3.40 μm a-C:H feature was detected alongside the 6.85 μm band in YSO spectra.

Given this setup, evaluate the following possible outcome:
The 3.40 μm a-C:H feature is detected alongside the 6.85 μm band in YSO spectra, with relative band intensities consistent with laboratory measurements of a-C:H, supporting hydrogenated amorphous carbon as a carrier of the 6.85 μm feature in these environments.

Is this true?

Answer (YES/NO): NO